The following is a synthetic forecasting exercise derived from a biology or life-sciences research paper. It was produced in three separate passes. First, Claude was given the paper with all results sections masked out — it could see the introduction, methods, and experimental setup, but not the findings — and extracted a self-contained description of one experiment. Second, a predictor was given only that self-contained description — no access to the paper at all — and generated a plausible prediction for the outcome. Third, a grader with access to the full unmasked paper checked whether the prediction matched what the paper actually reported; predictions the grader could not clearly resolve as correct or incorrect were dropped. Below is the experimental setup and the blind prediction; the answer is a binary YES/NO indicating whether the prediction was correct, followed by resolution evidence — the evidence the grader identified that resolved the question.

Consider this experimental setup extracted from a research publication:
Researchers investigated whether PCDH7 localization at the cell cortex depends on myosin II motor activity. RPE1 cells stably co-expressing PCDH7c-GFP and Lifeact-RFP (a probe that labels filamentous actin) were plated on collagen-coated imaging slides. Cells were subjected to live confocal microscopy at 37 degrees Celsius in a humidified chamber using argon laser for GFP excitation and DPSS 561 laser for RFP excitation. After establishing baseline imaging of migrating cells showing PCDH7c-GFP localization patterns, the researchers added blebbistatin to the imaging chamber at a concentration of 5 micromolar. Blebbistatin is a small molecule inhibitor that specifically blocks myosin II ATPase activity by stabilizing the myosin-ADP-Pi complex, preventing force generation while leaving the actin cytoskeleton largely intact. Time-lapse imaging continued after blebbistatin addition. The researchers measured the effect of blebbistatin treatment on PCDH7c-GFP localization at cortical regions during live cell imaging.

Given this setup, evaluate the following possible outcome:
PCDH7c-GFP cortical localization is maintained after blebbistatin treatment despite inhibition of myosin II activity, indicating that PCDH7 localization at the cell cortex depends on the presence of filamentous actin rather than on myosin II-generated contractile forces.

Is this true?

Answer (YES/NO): NO